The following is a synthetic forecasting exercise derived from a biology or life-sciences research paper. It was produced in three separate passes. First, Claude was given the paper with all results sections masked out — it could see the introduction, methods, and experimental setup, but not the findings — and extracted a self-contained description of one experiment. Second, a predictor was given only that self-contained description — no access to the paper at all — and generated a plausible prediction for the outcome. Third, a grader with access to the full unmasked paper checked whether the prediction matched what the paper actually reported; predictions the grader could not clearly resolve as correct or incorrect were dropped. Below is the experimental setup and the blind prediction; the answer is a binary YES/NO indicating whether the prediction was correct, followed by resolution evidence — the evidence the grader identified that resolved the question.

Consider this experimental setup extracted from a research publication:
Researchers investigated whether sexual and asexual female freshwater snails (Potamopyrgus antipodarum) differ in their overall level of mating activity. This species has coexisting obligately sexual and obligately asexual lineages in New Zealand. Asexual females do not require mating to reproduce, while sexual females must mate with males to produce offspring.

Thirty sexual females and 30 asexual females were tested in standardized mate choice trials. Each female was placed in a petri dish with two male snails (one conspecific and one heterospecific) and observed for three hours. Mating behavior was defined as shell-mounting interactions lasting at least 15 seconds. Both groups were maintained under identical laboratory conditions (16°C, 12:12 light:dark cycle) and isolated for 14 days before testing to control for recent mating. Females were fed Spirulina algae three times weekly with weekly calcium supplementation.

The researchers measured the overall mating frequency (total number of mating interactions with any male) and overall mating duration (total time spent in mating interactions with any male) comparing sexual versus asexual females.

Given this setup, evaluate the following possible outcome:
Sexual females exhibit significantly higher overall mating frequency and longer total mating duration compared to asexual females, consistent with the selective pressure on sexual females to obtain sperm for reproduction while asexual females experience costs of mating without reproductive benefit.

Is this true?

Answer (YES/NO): NO